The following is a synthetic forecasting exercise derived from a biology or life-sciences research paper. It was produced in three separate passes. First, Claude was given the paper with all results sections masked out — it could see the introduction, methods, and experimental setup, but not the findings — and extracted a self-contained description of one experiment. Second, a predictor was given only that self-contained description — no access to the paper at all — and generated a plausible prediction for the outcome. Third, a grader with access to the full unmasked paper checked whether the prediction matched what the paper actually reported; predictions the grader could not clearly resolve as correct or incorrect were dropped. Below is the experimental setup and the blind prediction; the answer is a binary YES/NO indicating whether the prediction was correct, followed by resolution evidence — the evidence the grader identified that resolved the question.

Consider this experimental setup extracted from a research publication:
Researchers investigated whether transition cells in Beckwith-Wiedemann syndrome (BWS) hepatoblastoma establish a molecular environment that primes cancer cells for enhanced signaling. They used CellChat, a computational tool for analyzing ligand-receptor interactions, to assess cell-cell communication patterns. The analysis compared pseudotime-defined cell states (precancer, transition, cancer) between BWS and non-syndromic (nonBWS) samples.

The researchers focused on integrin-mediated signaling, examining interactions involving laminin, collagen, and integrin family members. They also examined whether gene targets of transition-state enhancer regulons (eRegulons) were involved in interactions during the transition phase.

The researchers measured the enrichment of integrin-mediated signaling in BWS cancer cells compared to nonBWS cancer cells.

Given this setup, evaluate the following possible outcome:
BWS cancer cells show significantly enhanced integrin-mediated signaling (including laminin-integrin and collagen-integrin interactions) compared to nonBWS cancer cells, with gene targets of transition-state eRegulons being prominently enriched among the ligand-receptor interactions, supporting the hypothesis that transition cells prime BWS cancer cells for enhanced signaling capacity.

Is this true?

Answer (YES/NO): YES